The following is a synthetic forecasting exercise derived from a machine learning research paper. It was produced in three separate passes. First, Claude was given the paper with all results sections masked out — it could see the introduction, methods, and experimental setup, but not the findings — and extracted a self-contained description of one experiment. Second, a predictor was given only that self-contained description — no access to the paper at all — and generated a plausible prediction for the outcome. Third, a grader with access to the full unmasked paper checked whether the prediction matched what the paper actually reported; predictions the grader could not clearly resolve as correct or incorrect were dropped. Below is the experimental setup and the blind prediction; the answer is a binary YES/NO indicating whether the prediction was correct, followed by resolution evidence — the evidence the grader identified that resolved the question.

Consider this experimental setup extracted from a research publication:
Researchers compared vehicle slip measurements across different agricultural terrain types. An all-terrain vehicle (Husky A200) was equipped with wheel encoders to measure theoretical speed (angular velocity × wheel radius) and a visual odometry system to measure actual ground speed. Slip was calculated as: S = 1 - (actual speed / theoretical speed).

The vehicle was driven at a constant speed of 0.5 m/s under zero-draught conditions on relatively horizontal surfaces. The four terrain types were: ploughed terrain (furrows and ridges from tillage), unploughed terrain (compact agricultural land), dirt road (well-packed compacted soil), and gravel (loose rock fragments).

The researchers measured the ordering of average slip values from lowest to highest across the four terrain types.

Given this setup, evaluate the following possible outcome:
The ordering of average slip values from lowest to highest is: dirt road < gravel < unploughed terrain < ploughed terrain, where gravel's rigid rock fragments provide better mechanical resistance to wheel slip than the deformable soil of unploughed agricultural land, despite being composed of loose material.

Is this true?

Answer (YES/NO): NO